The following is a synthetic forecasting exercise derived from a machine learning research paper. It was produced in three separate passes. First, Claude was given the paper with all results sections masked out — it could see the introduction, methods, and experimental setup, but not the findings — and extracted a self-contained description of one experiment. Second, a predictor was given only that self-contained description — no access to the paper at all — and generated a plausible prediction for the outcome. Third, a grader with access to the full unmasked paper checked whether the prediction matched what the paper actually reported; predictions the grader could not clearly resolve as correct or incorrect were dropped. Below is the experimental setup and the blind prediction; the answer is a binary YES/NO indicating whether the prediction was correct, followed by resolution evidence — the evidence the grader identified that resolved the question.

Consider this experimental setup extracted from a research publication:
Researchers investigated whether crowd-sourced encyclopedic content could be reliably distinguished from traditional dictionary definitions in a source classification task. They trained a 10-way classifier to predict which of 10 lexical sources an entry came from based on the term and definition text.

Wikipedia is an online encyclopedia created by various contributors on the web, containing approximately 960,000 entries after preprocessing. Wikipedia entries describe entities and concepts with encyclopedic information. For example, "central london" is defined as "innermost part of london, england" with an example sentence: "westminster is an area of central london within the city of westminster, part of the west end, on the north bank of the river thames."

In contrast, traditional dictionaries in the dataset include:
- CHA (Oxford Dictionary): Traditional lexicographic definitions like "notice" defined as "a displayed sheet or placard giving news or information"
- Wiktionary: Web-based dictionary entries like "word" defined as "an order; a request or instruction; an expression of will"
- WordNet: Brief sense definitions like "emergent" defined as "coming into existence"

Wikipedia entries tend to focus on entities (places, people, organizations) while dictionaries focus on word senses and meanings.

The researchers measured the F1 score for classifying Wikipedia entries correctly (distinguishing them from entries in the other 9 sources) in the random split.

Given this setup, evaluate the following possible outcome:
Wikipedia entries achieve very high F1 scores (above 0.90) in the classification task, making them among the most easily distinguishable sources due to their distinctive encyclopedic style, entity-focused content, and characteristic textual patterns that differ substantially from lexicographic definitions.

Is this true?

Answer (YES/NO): YES